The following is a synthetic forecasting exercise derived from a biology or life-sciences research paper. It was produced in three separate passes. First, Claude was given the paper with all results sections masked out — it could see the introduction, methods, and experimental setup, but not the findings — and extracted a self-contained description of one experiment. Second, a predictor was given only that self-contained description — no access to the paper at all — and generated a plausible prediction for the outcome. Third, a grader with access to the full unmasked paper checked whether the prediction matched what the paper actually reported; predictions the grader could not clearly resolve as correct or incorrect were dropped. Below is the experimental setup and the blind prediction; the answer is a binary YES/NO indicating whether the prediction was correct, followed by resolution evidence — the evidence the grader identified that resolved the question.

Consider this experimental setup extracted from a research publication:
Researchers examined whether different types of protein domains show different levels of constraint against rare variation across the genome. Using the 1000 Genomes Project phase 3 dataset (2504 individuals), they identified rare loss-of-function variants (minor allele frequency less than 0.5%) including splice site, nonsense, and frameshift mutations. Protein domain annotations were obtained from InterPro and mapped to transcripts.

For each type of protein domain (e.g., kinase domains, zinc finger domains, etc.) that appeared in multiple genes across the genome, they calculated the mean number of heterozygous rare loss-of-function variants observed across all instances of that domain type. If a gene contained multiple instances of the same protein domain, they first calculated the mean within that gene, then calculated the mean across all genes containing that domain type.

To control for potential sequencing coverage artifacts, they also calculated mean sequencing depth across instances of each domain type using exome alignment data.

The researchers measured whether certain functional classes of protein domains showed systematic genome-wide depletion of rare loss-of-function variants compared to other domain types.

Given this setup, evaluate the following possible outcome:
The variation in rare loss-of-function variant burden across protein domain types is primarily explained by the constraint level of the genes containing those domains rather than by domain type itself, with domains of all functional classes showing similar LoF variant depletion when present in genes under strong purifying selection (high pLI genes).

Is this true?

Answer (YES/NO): NO